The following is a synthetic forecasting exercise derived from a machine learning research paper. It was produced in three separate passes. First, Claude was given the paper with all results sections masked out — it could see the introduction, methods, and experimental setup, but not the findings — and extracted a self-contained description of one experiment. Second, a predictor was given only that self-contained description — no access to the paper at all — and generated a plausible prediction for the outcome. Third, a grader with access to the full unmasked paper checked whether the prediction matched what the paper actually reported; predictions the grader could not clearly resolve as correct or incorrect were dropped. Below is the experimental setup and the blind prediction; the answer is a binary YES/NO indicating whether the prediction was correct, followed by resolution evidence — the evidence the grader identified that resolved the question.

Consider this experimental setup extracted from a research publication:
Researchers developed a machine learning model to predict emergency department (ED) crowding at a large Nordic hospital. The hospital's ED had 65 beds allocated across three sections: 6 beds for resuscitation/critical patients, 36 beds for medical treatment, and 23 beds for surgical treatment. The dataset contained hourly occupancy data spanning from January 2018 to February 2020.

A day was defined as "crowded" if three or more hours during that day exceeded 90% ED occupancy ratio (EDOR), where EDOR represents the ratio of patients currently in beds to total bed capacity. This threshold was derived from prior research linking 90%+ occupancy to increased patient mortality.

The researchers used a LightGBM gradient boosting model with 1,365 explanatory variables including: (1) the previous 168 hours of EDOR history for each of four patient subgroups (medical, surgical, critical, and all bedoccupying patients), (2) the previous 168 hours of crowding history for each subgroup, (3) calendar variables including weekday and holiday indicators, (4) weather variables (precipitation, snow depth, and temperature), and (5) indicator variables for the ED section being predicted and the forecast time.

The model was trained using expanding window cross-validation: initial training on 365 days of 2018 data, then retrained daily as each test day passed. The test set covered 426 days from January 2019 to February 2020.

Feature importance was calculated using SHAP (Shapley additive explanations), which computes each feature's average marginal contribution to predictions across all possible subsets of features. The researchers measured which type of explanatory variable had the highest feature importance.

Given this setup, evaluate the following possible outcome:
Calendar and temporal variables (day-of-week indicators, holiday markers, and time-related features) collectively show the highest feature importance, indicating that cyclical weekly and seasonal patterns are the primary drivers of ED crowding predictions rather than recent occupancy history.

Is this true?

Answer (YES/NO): YES